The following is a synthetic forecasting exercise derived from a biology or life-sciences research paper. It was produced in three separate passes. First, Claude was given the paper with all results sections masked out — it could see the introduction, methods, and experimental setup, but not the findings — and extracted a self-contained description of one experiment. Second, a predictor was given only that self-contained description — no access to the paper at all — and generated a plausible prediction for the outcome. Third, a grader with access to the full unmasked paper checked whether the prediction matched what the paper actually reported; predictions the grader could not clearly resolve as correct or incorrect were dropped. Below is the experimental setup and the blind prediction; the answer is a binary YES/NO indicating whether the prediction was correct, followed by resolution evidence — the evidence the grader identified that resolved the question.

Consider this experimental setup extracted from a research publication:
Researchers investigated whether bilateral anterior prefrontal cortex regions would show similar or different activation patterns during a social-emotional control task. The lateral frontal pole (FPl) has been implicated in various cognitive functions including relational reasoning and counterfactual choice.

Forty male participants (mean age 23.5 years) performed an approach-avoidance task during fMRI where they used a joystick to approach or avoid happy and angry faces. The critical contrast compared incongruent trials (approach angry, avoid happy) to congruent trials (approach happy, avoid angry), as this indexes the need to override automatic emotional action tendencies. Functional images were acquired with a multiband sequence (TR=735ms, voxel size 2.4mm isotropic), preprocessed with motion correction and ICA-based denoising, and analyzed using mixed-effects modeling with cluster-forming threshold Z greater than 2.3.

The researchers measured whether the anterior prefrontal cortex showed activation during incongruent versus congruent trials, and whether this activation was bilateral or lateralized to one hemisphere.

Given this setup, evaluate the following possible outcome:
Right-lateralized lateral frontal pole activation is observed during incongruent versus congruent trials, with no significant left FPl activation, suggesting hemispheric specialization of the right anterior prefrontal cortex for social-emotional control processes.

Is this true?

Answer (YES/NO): NO